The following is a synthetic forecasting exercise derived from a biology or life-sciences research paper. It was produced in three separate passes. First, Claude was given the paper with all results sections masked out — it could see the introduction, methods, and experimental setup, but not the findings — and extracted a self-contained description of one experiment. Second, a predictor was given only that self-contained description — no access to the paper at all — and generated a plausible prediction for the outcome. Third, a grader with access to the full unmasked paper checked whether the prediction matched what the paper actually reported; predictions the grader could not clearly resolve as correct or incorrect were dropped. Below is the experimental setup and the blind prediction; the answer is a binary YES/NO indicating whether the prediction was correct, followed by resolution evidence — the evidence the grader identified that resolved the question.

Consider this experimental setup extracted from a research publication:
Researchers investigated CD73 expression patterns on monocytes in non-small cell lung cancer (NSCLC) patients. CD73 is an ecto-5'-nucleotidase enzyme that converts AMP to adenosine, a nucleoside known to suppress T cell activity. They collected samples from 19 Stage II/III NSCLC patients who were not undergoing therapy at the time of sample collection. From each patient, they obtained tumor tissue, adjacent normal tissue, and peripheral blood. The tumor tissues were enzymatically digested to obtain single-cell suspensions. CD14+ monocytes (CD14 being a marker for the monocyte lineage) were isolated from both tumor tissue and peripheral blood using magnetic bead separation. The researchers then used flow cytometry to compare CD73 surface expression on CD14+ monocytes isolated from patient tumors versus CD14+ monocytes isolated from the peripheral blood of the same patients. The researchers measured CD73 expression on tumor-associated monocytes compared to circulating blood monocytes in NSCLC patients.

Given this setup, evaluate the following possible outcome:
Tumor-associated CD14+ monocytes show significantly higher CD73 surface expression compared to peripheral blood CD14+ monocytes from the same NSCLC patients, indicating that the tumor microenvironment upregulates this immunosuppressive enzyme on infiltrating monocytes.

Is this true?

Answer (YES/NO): YES